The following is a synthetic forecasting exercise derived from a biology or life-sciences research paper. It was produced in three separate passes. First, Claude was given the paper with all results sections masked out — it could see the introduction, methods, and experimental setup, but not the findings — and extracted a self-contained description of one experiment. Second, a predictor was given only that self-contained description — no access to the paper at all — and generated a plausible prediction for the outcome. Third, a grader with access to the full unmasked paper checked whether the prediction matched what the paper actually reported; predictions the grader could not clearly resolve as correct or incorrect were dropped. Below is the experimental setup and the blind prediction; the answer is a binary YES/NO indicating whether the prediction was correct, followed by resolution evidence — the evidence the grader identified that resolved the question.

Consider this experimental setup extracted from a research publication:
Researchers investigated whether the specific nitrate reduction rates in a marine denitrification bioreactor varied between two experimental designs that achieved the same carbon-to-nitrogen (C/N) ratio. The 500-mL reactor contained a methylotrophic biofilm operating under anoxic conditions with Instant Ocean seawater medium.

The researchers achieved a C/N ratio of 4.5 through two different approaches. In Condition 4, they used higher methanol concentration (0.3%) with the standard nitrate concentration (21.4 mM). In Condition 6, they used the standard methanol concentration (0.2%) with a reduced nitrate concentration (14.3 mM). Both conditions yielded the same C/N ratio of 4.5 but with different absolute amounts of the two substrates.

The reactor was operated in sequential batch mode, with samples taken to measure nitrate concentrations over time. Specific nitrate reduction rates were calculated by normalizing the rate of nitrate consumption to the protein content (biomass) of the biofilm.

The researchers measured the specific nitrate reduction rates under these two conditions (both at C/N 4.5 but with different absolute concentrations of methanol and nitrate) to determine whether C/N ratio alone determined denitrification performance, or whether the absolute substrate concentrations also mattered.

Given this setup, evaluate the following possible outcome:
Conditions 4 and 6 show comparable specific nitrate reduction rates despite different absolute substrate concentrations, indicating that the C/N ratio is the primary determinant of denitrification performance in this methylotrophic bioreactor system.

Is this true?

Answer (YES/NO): NO